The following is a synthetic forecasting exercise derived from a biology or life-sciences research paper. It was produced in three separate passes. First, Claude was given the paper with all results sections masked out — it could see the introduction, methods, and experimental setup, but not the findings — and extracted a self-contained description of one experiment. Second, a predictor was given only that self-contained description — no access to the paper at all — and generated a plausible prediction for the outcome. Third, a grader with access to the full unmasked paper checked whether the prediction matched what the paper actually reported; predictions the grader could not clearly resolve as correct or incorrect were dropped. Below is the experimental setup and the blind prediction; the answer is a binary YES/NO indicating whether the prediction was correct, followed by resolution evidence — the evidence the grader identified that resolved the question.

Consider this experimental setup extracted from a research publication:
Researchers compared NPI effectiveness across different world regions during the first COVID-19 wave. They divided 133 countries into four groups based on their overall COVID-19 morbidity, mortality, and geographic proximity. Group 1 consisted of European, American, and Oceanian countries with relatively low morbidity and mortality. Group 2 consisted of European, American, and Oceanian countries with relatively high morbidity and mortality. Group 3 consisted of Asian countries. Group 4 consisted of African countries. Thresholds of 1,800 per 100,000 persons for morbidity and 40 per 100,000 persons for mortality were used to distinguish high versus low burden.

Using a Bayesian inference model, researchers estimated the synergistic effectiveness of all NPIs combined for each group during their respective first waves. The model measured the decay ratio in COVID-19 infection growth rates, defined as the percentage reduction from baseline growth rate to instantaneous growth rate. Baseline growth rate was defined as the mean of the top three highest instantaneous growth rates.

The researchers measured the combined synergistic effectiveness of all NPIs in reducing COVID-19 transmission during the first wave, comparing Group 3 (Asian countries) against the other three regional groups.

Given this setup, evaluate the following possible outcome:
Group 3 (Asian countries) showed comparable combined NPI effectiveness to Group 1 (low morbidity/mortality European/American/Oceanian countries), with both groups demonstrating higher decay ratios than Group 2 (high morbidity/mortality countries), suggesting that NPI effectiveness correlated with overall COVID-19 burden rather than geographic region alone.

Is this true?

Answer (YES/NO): NO